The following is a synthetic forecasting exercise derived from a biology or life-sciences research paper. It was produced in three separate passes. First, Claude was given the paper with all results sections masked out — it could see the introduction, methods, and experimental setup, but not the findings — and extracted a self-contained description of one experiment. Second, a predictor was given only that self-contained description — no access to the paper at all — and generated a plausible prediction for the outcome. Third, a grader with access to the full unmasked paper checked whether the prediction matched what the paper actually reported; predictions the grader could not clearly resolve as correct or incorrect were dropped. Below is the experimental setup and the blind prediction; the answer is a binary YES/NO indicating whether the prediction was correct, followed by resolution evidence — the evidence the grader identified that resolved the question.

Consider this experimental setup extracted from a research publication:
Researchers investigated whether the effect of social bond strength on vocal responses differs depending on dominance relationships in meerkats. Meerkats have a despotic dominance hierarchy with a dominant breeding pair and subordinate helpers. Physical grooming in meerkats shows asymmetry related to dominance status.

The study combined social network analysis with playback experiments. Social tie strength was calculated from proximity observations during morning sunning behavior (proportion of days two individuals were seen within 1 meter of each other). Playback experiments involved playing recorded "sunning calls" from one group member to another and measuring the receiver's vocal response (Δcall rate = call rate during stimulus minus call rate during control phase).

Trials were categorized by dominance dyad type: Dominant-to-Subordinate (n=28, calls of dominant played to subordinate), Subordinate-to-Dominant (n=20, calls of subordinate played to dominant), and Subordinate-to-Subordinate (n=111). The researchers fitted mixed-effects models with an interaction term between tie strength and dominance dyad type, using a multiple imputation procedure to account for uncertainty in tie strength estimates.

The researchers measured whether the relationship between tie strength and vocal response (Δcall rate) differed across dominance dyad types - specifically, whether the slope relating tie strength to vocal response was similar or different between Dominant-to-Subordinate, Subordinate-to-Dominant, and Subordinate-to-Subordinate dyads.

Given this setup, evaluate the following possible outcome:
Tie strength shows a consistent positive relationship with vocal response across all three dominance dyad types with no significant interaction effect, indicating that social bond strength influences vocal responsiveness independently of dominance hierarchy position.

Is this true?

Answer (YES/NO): NO